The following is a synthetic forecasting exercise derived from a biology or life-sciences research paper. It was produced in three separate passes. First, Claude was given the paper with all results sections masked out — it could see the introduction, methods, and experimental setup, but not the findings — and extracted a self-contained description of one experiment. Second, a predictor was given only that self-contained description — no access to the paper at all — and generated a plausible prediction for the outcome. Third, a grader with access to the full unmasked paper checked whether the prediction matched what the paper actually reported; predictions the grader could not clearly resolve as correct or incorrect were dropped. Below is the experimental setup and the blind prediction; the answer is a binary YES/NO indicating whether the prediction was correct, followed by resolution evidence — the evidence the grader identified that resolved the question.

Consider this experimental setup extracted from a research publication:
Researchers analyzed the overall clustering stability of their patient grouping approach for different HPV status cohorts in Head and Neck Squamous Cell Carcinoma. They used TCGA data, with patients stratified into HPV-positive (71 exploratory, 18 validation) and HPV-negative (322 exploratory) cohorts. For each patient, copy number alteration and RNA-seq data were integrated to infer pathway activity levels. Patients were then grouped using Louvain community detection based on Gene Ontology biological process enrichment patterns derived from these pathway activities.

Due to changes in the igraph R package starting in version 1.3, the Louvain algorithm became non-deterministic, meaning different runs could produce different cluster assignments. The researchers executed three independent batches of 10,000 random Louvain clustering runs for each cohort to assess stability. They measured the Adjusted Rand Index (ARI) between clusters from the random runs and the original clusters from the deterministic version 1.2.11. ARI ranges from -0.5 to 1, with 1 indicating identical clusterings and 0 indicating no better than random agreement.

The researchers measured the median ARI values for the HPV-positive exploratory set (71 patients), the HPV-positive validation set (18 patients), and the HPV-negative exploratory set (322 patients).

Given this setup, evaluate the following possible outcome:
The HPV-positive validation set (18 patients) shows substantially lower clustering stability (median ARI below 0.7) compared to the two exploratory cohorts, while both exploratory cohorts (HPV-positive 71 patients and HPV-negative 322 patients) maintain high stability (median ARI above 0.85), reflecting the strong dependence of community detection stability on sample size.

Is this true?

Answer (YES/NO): NO